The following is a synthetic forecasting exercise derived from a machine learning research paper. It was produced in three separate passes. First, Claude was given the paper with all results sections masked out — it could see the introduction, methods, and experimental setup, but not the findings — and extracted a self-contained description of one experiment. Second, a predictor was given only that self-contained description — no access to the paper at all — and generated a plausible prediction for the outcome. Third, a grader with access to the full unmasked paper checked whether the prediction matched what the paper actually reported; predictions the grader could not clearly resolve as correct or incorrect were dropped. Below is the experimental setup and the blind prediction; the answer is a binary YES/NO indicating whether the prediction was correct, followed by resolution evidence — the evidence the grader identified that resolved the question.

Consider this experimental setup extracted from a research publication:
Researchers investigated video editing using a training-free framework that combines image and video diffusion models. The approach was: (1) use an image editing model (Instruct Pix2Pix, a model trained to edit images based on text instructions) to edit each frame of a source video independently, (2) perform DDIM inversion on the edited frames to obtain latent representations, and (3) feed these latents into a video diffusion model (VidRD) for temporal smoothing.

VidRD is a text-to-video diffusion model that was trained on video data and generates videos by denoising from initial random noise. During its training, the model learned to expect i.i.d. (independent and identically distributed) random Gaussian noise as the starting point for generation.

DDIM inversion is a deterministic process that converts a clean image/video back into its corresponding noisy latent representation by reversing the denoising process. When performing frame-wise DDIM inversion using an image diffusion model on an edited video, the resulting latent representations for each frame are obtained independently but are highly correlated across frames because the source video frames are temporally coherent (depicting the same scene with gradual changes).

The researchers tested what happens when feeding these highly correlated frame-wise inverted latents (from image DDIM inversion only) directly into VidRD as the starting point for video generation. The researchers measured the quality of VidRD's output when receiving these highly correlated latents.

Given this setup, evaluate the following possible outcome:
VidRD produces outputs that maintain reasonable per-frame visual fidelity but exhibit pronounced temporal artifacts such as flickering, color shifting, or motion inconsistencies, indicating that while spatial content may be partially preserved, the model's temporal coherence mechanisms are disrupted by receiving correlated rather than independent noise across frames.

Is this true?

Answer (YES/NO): NO